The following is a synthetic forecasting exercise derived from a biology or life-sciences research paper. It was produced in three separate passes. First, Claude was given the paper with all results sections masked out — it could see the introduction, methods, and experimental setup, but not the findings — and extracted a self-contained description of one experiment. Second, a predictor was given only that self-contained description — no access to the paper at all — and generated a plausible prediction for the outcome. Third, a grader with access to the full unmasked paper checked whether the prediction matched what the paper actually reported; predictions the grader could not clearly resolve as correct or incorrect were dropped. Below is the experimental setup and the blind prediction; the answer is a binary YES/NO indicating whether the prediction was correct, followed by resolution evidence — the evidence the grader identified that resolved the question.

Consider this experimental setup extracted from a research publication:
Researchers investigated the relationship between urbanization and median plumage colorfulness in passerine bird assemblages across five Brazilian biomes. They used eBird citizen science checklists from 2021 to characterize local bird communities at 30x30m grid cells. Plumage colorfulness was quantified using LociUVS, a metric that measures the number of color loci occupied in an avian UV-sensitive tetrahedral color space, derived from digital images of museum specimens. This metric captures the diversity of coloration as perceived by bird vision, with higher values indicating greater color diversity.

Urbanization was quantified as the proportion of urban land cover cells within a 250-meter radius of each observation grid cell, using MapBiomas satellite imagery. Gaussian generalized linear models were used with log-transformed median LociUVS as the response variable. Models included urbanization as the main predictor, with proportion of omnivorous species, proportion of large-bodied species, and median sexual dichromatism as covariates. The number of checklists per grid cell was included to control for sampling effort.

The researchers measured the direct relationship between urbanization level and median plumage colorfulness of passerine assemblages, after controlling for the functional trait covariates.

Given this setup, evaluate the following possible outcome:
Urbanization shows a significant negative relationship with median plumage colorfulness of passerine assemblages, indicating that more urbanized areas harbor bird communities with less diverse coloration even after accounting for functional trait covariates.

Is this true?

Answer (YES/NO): NO